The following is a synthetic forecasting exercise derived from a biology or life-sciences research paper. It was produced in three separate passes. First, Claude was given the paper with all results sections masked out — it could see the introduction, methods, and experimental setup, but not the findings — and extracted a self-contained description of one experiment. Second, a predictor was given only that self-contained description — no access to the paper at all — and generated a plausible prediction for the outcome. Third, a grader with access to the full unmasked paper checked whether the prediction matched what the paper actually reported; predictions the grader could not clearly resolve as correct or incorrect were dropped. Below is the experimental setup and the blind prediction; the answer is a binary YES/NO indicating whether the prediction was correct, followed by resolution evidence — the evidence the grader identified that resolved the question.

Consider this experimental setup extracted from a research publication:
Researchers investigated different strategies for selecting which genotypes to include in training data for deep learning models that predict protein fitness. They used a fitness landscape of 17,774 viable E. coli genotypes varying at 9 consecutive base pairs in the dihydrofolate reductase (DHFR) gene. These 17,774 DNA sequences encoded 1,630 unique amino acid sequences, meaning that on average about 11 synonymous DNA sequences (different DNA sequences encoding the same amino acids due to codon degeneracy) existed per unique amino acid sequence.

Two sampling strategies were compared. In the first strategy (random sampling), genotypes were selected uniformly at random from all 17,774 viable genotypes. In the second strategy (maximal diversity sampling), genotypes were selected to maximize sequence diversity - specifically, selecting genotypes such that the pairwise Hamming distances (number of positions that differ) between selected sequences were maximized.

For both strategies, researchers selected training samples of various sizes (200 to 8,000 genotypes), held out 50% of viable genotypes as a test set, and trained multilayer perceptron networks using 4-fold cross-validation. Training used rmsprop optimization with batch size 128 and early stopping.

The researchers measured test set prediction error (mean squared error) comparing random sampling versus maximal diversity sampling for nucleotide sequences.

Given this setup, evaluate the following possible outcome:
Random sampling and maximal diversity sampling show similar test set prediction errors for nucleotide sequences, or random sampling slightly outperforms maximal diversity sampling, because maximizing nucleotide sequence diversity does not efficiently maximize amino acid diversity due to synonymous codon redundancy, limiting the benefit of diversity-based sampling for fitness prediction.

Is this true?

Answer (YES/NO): NO